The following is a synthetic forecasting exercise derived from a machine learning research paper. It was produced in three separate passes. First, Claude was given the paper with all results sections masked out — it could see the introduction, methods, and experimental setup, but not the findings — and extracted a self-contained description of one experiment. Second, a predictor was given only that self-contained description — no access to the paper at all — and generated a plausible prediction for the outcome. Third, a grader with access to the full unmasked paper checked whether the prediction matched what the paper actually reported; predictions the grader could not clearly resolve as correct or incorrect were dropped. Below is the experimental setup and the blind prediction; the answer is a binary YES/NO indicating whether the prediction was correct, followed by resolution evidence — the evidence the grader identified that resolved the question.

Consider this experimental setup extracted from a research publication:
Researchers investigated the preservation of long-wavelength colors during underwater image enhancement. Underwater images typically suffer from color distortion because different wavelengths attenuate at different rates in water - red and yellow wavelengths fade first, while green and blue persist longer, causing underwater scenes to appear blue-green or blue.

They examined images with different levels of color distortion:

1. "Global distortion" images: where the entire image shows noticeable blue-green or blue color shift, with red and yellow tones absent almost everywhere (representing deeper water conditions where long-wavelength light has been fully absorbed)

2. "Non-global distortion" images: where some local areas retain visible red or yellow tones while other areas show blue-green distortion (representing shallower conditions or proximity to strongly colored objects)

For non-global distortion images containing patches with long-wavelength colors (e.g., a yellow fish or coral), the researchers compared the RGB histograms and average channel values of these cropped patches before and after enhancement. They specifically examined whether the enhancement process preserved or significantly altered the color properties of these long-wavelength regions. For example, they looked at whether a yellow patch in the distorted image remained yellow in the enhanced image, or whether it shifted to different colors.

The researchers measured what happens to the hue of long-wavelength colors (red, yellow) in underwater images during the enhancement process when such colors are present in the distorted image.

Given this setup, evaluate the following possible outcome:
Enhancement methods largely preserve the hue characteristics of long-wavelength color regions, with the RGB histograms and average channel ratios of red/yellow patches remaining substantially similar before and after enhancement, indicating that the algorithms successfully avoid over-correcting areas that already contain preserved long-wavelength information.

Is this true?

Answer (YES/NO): YES